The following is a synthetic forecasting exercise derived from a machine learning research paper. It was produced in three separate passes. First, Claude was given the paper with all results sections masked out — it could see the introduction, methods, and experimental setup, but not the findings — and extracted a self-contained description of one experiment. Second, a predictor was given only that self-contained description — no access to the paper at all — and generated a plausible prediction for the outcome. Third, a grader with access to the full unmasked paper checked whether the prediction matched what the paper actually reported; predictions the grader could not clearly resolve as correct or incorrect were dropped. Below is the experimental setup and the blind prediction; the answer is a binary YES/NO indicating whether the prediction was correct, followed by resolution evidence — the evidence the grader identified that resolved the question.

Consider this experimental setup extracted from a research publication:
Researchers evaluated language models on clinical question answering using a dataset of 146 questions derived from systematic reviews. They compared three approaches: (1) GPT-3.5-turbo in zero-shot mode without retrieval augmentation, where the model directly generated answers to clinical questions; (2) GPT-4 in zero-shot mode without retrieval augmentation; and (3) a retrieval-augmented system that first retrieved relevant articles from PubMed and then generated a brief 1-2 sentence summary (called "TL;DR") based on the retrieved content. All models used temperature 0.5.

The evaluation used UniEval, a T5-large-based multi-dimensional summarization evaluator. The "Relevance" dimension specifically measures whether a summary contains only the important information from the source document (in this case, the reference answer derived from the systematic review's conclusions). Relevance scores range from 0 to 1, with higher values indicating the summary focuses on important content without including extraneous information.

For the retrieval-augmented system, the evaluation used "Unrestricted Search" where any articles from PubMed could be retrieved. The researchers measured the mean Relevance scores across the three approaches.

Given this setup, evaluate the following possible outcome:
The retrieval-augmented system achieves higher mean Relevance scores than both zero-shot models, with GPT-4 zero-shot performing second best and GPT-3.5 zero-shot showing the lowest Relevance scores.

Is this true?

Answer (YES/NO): NO